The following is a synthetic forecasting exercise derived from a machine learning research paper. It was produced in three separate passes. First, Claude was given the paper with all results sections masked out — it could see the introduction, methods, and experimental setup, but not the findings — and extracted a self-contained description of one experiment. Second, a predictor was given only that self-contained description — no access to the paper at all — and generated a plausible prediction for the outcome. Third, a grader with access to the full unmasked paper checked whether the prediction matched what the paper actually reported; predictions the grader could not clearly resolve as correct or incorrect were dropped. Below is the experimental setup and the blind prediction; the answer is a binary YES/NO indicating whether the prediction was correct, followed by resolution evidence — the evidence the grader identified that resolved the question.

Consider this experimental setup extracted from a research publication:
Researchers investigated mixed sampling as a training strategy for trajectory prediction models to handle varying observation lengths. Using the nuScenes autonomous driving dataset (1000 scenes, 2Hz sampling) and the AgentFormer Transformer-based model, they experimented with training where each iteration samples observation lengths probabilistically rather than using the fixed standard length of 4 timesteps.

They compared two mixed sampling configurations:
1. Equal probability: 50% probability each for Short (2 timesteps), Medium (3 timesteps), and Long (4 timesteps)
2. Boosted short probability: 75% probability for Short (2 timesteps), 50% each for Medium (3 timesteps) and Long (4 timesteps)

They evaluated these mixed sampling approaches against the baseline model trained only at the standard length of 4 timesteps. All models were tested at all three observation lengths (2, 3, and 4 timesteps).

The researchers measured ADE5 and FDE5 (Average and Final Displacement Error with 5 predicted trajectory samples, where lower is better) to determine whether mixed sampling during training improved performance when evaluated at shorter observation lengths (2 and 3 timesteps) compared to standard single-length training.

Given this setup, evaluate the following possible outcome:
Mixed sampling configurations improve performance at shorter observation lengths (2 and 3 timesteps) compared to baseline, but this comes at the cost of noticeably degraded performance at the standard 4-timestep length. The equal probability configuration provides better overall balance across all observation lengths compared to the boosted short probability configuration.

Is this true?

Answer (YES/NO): YES